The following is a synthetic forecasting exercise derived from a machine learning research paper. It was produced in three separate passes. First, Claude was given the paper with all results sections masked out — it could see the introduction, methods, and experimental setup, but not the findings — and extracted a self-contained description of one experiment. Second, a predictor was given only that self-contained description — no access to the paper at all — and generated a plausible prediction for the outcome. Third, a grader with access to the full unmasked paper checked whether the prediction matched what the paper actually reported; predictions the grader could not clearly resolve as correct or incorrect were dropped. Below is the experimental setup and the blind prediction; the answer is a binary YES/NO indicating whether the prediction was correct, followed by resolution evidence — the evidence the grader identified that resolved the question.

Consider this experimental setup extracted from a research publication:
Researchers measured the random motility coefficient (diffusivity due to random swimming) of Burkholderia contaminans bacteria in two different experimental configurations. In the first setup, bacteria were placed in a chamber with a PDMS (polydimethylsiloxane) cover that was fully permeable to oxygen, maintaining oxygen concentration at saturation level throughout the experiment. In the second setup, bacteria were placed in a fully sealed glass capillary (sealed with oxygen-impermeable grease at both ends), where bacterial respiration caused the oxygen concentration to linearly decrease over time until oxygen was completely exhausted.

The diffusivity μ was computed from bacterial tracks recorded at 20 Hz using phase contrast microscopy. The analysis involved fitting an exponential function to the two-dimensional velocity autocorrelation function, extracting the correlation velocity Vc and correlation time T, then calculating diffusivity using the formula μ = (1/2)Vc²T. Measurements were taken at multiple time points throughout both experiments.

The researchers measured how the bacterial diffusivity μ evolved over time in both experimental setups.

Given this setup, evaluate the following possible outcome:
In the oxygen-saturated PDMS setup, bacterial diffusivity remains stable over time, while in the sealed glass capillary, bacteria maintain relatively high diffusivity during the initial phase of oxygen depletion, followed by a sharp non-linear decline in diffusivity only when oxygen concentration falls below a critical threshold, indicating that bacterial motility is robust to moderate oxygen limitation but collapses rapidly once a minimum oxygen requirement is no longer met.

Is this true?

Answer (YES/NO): YES